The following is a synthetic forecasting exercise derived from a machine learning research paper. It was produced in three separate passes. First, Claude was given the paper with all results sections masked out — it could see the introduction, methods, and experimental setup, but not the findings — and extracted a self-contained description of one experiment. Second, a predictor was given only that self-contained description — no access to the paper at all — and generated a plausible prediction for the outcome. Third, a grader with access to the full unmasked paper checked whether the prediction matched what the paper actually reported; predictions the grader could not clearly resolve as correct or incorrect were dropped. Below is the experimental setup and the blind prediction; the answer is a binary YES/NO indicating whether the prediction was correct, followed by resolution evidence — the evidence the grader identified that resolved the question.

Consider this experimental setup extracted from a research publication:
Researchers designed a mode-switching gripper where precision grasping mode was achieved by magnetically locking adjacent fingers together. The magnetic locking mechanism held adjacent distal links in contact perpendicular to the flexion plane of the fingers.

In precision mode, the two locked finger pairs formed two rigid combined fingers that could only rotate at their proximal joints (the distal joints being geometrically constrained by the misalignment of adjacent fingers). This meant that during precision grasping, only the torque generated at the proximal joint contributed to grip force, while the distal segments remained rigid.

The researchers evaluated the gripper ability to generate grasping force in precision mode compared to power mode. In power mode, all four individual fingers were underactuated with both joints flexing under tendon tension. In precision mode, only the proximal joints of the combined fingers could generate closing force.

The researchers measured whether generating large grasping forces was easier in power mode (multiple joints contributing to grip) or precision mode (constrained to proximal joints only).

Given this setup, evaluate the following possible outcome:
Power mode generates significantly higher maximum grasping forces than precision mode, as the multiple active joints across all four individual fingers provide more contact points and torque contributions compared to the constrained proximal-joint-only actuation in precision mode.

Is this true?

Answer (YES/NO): YES